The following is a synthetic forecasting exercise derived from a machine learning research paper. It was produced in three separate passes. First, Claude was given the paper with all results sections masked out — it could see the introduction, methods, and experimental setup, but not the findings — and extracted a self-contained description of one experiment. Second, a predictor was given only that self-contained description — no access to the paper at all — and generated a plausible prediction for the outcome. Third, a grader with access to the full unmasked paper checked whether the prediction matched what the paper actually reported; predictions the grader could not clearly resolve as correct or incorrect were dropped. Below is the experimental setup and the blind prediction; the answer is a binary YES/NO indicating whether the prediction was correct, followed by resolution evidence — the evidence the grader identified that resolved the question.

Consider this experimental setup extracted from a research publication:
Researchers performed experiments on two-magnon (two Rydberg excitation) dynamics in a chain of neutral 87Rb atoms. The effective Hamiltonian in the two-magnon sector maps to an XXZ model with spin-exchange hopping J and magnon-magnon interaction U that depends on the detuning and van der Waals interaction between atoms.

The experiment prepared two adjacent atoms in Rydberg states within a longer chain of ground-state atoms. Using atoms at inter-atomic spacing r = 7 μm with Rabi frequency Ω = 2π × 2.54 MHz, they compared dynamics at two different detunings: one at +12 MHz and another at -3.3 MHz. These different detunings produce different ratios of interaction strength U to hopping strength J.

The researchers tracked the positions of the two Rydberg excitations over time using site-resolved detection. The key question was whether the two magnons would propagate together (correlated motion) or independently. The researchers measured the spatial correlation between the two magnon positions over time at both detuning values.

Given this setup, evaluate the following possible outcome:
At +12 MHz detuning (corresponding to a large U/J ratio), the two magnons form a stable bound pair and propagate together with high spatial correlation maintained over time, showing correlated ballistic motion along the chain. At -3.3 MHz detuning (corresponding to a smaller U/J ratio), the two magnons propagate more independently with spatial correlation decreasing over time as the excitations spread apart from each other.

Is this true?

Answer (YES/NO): NO